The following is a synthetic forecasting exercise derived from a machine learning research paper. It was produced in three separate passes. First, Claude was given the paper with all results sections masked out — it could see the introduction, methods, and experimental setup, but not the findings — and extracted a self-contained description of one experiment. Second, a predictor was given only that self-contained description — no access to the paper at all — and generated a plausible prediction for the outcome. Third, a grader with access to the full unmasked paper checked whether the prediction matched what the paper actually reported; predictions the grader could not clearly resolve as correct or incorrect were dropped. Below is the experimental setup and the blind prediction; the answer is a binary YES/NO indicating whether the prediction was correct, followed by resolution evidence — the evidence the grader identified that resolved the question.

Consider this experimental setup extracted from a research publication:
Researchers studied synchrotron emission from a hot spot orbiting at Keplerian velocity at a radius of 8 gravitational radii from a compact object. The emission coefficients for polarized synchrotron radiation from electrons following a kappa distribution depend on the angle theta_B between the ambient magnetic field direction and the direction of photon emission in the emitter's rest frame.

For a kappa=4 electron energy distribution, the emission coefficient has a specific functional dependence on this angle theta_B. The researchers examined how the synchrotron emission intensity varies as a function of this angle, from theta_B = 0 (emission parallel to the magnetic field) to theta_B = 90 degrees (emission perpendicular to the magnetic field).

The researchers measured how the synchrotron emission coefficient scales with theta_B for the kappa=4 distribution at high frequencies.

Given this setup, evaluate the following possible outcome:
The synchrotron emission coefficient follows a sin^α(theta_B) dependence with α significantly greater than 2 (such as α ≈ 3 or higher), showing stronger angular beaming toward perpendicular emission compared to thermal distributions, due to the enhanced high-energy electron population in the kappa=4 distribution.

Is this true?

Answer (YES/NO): NO